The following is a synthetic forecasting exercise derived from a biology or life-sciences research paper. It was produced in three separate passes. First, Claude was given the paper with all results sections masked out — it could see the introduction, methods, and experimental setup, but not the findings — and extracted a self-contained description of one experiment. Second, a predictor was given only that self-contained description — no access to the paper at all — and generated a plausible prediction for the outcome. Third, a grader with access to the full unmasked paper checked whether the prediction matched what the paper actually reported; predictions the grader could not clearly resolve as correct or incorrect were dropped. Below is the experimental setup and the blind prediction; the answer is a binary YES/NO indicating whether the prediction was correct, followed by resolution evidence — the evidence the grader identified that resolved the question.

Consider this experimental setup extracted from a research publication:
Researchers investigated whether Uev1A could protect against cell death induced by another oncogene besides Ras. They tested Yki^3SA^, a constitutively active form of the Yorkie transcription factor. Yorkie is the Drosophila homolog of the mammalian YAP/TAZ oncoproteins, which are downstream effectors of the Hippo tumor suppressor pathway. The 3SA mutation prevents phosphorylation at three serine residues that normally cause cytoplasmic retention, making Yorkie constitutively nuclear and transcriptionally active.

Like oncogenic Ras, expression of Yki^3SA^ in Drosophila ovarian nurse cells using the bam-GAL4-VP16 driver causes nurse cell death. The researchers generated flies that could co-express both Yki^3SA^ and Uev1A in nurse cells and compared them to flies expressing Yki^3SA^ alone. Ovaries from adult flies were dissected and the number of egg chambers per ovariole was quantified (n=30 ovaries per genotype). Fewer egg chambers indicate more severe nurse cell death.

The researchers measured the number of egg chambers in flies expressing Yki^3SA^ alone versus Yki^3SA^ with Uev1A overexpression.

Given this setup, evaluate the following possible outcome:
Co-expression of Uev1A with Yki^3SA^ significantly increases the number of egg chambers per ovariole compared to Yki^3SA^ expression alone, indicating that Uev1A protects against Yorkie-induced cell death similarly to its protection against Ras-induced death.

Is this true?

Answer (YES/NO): YES